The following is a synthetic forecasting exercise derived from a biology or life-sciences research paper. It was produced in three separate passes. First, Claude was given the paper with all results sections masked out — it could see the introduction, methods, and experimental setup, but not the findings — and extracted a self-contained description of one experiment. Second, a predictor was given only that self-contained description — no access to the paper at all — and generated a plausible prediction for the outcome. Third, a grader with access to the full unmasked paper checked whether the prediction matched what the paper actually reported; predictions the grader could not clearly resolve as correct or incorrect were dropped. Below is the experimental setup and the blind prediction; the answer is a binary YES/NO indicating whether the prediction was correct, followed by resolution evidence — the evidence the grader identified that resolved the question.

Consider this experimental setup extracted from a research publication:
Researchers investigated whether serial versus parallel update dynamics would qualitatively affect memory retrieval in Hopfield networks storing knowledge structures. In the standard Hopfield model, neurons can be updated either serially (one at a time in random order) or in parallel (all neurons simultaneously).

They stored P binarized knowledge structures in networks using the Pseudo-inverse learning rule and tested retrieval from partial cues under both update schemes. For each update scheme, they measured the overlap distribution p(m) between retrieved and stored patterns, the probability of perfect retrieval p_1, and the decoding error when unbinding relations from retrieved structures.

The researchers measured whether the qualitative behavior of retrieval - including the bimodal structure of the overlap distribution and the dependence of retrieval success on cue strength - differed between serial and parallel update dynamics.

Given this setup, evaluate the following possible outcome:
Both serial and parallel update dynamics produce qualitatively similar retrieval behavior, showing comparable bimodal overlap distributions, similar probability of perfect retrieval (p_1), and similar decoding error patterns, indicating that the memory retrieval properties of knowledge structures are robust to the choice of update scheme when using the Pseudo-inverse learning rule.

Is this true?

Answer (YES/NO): YES